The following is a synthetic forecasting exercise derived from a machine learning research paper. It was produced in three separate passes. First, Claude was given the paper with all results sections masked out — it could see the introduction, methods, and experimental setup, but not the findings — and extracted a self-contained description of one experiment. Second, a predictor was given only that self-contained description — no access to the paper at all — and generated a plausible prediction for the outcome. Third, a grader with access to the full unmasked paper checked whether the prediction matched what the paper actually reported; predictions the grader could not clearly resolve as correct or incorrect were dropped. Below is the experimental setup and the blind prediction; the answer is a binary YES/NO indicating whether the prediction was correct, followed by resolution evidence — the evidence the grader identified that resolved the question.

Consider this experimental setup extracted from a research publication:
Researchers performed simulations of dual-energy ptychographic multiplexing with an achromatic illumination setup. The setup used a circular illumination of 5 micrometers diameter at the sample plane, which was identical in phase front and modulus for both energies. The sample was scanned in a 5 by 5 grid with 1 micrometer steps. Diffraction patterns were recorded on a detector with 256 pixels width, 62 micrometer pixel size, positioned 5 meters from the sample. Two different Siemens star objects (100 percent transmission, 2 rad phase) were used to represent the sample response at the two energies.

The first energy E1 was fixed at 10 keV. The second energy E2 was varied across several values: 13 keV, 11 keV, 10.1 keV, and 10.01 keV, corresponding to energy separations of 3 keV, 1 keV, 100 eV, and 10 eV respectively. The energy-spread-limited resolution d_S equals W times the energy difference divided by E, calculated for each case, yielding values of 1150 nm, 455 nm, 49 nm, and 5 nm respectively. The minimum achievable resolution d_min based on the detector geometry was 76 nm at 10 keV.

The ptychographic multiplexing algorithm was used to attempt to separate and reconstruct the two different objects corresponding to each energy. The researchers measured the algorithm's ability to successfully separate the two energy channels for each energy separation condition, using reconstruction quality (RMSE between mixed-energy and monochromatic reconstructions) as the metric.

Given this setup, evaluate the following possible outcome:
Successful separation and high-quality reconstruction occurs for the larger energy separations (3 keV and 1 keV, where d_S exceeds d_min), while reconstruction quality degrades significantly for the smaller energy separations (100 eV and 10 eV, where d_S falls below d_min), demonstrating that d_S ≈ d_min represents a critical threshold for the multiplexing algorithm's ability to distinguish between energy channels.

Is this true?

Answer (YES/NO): YES